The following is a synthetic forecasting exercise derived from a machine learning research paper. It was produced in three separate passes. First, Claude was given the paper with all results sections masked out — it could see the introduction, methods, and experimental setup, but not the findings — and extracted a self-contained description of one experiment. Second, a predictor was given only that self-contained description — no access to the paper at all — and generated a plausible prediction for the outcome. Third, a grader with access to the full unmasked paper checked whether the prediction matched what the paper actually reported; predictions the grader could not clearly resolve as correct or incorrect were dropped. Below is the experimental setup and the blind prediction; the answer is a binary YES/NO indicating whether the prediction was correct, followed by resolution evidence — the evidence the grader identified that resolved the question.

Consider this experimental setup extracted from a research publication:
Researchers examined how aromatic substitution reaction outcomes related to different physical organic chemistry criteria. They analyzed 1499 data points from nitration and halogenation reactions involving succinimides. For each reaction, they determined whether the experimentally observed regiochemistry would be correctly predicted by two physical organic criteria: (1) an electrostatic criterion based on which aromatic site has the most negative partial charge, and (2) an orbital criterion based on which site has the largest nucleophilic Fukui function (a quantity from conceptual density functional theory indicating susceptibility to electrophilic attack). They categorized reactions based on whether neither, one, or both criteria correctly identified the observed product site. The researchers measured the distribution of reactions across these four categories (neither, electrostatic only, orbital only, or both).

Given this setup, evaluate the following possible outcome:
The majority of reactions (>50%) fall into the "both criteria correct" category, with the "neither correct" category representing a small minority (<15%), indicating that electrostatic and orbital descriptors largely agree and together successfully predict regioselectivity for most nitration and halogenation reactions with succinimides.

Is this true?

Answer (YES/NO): YES